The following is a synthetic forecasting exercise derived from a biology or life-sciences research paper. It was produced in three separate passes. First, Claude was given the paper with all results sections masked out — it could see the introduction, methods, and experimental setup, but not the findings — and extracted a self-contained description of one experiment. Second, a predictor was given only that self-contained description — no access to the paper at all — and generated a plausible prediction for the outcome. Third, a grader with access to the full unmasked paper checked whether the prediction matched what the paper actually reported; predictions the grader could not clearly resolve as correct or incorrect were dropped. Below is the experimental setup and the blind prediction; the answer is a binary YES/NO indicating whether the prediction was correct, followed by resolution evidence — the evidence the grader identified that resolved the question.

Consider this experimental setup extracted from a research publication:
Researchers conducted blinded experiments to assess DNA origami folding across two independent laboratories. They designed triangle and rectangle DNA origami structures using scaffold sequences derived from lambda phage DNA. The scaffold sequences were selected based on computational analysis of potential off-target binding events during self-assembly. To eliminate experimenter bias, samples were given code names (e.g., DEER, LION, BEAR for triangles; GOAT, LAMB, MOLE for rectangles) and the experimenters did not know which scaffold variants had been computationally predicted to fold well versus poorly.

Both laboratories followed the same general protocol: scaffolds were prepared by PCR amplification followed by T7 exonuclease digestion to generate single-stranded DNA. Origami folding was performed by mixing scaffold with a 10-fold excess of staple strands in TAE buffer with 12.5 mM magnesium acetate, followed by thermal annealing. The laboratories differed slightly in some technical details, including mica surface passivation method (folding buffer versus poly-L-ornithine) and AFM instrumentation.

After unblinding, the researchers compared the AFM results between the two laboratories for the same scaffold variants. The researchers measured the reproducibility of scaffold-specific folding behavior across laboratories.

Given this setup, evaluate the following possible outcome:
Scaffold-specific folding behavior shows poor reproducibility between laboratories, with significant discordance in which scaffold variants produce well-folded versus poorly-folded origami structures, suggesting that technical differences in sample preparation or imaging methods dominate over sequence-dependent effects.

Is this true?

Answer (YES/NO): NO